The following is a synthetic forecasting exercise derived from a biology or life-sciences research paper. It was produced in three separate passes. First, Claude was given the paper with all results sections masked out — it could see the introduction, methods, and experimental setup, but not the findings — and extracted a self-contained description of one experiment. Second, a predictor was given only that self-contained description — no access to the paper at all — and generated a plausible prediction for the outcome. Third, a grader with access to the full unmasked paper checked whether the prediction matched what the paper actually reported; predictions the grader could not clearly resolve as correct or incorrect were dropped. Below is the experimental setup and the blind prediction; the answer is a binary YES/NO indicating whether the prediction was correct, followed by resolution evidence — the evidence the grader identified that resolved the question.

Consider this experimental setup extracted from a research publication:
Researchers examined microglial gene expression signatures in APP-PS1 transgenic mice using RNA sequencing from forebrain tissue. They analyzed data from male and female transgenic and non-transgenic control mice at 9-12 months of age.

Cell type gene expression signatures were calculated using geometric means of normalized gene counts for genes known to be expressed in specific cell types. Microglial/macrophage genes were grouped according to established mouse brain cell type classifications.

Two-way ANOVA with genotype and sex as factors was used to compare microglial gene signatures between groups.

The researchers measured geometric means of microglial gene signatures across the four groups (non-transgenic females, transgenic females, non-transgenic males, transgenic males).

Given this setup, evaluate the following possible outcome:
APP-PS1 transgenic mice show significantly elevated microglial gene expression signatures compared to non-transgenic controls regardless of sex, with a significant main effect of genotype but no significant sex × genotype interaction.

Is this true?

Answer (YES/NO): YES